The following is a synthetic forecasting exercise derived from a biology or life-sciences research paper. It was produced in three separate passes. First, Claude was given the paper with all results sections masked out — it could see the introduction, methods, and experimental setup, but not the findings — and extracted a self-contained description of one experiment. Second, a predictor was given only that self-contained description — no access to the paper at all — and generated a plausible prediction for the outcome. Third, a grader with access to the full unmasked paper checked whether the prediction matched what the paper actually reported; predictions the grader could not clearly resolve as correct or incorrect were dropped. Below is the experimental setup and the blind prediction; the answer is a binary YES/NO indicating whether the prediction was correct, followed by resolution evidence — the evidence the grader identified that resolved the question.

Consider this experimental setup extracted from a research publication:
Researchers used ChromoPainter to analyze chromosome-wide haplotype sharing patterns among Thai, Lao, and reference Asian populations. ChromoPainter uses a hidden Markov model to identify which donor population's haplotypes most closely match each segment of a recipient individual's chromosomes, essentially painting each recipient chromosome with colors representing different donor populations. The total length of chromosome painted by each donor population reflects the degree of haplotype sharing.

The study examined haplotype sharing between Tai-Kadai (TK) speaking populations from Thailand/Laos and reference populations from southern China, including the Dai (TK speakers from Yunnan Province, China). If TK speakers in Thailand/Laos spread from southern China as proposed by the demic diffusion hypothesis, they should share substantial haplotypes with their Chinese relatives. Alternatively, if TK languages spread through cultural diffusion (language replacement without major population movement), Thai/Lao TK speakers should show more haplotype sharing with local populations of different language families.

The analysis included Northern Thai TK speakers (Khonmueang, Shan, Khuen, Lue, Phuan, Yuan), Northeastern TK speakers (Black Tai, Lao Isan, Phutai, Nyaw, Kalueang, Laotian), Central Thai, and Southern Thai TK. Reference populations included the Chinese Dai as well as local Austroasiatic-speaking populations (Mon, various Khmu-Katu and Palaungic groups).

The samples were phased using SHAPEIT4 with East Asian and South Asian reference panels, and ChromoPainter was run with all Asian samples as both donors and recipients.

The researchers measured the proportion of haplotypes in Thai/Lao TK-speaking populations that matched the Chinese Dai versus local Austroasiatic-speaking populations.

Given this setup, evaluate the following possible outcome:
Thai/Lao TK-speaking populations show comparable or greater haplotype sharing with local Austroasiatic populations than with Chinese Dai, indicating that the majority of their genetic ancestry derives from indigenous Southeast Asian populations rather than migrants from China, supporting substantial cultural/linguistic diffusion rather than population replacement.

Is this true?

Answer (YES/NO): NO